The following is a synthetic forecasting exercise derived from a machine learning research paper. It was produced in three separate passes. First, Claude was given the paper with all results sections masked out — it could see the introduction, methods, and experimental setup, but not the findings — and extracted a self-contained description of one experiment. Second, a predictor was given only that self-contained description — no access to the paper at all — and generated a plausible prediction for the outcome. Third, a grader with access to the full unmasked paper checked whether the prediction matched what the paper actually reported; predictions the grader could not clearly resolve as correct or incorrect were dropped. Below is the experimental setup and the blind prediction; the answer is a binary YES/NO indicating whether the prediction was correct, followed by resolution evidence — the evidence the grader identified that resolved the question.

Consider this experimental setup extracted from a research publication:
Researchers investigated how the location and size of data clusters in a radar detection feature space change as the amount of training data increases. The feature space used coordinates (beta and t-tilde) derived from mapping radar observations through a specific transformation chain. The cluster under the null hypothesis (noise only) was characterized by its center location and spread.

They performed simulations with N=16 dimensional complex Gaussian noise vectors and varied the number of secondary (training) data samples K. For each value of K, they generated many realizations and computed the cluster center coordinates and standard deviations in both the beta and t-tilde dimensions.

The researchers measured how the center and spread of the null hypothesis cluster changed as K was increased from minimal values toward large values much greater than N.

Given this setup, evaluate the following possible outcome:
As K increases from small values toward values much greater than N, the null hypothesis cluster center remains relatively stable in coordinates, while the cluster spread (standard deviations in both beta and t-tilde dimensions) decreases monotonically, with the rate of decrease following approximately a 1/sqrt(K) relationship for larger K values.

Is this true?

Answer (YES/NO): NO